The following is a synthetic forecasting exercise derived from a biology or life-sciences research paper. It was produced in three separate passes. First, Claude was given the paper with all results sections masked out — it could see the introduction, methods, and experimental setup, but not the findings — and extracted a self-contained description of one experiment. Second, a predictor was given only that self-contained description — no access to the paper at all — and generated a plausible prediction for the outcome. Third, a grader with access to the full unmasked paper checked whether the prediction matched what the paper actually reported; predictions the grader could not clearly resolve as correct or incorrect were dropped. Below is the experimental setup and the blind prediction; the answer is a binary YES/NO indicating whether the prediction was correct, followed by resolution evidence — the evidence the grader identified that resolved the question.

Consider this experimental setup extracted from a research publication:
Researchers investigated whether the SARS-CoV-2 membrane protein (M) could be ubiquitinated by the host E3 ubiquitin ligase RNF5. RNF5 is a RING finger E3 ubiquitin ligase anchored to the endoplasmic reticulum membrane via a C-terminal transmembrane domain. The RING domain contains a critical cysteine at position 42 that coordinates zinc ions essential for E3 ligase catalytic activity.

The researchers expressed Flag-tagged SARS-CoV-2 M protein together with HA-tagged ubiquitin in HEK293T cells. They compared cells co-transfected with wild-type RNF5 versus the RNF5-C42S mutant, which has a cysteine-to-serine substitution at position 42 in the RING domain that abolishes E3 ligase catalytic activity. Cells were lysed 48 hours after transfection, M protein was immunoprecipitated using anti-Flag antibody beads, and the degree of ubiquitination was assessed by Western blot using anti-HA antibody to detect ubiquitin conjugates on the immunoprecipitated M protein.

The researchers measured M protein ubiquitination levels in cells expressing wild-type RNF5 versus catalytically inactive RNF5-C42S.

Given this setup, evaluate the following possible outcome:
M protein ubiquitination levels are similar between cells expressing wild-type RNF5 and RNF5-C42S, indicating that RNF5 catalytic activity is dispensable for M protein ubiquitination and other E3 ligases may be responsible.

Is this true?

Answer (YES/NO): NO